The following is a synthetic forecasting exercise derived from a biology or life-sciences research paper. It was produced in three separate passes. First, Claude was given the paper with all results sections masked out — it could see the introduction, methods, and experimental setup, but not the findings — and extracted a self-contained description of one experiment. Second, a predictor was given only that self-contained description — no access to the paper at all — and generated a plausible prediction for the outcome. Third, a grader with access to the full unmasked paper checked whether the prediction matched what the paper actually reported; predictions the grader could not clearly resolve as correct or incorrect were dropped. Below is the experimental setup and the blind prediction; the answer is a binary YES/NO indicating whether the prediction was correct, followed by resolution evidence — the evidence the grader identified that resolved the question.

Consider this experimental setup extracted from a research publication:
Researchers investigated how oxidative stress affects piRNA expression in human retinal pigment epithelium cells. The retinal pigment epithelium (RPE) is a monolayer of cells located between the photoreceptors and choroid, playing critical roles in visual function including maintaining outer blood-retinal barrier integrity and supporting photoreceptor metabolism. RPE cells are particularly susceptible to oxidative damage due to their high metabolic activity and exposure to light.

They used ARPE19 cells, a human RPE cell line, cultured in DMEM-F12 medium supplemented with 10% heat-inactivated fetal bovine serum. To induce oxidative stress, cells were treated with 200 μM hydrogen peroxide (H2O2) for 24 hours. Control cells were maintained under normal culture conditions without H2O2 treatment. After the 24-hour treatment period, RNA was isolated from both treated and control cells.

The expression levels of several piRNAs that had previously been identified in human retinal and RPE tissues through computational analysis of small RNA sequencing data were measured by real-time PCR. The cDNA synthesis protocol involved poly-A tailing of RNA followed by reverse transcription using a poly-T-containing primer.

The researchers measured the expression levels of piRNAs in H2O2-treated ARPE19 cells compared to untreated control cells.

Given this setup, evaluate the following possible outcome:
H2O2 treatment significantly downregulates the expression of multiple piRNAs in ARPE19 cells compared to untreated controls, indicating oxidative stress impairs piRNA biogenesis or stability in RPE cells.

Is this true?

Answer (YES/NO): NO